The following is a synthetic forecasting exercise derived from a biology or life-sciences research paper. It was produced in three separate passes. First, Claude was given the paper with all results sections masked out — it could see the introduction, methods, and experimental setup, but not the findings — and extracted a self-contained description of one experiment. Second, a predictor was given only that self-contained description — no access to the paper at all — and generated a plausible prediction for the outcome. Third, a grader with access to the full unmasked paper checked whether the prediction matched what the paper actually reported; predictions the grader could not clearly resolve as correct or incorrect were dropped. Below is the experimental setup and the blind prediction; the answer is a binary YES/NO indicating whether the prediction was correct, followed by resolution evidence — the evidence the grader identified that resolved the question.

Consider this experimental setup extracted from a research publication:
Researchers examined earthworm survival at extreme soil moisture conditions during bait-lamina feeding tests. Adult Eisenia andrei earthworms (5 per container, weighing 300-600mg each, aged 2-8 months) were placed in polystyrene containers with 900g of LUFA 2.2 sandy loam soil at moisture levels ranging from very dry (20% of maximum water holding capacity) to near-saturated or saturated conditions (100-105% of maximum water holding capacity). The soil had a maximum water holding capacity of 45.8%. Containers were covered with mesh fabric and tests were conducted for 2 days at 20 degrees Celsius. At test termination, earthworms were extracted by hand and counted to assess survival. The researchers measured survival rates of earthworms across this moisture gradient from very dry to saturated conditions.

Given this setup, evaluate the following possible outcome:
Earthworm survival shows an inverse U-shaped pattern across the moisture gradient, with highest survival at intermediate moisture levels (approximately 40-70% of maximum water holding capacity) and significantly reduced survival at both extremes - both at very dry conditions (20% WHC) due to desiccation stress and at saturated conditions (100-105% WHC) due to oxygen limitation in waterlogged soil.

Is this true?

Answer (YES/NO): NO